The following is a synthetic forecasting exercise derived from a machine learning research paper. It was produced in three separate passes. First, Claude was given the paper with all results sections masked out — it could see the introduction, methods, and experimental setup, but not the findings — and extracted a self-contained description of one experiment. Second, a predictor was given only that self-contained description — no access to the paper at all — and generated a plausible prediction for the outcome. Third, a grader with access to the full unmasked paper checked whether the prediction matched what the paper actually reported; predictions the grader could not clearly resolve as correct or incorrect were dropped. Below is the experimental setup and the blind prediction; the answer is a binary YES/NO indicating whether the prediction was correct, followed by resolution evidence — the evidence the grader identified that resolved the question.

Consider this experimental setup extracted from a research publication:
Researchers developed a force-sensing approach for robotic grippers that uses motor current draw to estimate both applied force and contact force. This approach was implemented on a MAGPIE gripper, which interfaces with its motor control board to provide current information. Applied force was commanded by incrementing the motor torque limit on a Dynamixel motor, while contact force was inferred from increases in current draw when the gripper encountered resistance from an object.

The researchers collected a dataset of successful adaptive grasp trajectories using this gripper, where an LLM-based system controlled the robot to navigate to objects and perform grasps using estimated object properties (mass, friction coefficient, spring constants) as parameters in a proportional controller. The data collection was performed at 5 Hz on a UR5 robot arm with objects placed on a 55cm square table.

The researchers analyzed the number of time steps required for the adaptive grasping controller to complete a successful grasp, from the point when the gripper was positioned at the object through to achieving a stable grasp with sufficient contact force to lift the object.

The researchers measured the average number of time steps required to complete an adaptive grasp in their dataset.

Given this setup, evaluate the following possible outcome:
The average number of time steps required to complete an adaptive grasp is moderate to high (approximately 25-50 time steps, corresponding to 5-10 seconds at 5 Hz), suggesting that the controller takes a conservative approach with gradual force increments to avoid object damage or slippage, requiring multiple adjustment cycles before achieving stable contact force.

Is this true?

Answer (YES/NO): NO